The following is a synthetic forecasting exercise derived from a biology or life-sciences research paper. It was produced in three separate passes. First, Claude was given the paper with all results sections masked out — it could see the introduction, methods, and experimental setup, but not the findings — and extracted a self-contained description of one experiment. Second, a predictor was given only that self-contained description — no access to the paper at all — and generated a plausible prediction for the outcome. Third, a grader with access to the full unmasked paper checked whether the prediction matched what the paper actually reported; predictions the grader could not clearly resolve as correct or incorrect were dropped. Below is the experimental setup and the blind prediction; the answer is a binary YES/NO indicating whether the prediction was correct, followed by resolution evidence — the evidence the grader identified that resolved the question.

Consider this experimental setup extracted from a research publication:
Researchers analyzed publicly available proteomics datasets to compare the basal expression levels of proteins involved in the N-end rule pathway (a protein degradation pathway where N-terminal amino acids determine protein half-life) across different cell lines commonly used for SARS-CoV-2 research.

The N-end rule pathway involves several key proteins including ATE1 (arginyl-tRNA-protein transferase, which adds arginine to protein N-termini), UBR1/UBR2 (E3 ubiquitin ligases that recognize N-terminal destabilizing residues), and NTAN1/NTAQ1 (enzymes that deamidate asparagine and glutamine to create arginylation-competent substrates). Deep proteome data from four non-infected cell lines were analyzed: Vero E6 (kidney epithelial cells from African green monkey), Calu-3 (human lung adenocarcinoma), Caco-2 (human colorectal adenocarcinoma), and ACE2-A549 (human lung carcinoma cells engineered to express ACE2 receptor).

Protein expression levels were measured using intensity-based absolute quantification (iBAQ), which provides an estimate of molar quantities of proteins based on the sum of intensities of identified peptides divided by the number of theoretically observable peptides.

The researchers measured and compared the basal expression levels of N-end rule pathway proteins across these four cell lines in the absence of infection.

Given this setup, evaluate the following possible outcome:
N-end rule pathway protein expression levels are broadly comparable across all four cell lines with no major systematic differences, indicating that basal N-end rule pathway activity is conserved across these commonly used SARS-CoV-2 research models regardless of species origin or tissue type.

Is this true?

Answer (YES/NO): YES